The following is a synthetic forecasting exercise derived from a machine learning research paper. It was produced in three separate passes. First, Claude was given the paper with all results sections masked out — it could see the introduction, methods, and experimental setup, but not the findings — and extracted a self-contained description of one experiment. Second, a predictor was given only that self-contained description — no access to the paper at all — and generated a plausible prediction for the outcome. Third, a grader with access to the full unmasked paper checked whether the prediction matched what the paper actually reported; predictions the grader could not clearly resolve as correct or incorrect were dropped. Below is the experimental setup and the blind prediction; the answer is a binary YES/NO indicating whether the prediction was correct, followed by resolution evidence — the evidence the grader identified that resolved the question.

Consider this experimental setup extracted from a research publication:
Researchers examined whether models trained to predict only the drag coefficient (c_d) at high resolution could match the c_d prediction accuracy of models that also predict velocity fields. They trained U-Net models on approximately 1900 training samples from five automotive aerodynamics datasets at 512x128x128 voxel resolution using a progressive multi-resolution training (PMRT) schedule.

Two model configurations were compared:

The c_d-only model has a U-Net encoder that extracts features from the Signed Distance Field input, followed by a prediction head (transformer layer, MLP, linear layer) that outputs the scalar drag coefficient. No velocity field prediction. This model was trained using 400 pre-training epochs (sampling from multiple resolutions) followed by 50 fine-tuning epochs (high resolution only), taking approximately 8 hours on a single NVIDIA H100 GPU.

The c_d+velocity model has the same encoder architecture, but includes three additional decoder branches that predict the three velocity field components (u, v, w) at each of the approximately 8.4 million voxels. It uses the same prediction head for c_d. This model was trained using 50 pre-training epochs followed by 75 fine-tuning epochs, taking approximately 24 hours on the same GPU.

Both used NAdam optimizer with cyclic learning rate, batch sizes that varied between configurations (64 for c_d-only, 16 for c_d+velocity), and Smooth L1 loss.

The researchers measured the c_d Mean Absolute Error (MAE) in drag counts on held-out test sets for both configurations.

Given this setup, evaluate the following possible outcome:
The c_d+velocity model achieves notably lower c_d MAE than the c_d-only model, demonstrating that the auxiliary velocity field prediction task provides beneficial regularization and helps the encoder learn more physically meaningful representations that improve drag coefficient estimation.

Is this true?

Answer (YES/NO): NO